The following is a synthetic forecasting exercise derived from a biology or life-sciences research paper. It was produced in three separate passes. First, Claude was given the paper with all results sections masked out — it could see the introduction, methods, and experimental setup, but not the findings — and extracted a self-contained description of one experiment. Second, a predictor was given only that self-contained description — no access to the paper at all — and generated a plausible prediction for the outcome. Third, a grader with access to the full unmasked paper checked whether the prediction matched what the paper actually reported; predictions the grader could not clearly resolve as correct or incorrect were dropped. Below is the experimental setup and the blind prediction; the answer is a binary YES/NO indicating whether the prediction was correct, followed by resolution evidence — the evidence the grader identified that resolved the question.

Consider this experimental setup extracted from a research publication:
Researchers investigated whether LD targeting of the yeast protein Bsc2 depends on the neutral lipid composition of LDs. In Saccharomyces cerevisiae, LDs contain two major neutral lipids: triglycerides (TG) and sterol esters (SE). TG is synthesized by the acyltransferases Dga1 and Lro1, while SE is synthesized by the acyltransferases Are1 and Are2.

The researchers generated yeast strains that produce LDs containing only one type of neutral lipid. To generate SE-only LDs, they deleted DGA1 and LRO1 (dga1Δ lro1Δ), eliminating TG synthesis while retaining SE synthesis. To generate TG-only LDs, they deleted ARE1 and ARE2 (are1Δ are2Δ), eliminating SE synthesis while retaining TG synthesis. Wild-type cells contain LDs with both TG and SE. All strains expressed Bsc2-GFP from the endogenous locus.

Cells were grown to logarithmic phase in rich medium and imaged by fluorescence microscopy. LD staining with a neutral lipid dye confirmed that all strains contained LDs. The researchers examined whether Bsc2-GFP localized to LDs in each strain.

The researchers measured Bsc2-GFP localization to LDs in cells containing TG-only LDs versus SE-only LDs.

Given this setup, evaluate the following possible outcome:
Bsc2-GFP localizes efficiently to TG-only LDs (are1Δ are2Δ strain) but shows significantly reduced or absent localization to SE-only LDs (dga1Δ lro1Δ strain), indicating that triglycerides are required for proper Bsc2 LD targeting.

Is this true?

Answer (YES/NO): YES